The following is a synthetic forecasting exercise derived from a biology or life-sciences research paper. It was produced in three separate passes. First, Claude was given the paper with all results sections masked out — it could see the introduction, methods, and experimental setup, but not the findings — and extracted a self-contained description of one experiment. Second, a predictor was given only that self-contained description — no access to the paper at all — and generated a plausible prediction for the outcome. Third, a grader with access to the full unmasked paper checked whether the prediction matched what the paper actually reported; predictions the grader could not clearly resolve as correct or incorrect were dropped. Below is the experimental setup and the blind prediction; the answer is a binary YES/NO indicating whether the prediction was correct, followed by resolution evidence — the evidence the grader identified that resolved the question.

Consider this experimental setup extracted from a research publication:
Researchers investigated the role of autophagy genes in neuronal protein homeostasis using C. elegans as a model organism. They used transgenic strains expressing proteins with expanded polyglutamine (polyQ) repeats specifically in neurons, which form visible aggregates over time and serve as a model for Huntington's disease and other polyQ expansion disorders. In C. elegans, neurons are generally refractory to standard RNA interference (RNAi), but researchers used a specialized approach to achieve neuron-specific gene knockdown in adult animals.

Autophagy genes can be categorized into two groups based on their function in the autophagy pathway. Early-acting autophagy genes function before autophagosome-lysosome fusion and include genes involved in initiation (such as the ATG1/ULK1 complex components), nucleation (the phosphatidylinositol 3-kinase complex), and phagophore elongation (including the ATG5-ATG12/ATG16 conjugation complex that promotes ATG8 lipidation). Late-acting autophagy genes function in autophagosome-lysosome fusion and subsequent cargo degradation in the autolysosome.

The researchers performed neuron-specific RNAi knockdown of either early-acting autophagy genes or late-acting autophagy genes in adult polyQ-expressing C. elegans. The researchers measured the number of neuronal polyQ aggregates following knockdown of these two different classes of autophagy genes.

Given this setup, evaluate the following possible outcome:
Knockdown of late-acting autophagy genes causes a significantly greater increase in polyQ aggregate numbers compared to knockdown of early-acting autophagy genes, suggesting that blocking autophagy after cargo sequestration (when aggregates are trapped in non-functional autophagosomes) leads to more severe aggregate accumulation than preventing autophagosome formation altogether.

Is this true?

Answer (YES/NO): NO